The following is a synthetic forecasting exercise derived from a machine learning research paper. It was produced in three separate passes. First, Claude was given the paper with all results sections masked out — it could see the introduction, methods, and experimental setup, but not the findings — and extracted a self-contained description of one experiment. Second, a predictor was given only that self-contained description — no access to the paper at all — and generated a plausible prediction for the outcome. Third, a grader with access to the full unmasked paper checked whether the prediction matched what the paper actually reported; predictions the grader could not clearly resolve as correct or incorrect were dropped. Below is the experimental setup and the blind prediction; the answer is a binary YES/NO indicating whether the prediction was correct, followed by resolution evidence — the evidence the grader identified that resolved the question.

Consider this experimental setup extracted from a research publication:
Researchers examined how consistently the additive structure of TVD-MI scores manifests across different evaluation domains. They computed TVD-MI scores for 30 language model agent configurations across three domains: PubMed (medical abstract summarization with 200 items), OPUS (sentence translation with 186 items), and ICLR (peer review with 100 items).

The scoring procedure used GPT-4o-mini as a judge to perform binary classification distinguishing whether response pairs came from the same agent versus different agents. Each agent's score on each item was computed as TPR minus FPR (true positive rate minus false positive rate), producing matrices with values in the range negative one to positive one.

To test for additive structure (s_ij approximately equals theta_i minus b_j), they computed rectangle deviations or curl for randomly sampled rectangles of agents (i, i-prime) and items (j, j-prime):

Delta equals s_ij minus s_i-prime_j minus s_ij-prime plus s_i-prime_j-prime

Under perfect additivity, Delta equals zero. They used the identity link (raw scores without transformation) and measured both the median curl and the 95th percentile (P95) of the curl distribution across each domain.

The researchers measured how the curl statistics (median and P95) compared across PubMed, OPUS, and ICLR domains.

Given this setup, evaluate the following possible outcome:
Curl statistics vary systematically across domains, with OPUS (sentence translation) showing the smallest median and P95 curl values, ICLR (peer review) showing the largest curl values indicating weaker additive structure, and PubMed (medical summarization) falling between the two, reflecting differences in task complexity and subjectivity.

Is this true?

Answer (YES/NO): NO